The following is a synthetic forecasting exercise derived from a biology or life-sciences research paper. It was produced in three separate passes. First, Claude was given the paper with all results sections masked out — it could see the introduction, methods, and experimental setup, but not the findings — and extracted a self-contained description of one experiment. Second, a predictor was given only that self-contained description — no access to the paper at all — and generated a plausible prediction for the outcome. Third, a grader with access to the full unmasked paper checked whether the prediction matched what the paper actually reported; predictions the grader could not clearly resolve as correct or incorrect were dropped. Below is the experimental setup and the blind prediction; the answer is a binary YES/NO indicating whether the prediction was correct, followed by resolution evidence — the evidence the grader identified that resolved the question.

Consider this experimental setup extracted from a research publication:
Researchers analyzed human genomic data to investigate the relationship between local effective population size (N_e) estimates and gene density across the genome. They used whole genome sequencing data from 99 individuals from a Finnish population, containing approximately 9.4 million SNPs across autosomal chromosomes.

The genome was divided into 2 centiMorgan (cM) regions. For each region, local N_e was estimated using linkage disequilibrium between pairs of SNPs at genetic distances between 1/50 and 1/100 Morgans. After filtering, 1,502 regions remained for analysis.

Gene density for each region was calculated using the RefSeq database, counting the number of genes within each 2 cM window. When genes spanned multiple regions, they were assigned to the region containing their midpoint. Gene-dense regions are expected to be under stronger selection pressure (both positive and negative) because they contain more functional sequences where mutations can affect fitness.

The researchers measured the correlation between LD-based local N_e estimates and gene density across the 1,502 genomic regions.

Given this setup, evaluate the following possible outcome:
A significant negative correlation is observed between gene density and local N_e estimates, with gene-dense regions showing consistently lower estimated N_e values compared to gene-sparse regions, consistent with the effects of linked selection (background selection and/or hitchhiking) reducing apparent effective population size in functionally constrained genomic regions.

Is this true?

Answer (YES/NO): NO